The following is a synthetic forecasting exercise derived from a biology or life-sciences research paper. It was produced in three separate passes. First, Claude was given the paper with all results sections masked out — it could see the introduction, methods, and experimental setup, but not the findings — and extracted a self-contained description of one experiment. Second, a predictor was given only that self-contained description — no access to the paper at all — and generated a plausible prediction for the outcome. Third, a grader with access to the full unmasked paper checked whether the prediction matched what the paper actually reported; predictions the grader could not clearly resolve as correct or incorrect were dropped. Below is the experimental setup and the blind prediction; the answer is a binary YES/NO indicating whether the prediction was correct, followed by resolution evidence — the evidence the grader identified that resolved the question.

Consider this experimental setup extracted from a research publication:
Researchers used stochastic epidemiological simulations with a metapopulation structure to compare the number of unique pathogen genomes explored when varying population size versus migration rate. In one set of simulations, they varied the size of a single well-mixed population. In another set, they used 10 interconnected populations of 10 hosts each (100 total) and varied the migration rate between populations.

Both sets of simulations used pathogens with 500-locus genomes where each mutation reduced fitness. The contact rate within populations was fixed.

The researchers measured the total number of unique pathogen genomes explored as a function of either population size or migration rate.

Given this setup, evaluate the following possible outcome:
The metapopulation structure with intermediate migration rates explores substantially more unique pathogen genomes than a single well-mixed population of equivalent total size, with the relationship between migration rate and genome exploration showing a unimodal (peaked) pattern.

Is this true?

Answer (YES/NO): NO